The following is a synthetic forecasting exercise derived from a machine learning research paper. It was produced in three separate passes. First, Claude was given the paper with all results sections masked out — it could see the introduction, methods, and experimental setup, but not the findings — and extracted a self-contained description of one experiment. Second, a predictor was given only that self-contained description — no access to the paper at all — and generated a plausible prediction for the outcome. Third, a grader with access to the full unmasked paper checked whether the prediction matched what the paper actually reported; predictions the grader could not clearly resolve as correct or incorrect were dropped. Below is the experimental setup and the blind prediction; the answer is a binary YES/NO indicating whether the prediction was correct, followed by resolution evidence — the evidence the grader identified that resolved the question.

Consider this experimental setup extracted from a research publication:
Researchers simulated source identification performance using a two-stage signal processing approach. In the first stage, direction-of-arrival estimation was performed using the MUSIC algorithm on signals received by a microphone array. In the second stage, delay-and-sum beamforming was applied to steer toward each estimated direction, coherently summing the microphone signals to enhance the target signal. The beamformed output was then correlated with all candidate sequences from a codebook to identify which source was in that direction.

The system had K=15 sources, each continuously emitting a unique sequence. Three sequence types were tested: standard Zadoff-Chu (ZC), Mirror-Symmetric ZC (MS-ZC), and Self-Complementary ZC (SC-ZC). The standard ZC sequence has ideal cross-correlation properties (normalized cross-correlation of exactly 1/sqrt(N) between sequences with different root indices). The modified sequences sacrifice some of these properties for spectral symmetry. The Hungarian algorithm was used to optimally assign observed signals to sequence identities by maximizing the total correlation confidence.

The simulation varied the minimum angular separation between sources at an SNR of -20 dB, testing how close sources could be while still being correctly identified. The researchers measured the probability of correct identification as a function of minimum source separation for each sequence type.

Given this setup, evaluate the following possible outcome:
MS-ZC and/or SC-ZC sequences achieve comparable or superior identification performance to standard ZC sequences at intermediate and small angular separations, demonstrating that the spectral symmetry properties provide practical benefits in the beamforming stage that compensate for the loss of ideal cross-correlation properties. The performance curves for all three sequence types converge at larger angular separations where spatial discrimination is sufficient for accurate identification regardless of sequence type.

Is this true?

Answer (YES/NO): NO